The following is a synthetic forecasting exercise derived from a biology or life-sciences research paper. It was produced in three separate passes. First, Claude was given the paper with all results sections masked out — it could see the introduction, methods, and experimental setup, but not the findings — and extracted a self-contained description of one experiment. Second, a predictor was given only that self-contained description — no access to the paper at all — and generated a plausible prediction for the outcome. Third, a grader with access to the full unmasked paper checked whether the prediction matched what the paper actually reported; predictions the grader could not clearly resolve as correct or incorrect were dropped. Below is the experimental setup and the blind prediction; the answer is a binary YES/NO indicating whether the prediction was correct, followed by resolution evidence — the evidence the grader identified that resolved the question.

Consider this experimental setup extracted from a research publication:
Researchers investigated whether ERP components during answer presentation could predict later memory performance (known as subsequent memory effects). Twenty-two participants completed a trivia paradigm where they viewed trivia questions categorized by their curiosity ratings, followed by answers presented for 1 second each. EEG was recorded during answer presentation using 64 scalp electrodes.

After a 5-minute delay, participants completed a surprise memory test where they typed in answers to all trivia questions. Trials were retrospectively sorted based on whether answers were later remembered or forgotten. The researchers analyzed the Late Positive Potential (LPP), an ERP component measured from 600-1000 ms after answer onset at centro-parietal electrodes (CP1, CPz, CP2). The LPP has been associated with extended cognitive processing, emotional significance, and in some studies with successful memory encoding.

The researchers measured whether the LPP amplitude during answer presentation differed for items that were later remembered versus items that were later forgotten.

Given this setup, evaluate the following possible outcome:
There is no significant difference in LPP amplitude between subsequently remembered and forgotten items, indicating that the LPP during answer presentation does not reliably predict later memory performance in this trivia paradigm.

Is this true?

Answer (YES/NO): YES